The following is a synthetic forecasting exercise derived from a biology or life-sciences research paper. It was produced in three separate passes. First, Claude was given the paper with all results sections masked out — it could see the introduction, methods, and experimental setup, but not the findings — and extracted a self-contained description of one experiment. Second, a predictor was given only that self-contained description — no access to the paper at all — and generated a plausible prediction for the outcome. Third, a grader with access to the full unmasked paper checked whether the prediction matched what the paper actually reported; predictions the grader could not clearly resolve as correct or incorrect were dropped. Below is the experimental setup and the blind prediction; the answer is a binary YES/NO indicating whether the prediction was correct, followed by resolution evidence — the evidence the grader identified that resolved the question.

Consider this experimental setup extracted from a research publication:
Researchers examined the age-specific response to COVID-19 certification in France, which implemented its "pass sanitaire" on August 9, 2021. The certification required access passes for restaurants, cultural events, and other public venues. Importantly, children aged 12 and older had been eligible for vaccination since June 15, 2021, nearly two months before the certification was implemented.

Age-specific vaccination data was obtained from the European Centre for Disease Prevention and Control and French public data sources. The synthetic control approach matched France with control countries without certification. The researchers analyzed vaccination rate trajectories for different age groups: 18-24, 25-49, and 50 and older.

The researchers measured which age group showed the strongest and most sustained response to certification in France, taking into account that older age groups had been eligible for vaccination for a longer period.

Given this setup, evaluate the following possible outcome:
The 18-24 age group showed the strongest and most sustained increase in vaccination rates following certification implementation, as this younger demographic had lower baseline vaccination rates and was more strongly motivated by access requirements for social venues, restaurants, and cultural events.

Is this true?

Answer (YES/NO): NO